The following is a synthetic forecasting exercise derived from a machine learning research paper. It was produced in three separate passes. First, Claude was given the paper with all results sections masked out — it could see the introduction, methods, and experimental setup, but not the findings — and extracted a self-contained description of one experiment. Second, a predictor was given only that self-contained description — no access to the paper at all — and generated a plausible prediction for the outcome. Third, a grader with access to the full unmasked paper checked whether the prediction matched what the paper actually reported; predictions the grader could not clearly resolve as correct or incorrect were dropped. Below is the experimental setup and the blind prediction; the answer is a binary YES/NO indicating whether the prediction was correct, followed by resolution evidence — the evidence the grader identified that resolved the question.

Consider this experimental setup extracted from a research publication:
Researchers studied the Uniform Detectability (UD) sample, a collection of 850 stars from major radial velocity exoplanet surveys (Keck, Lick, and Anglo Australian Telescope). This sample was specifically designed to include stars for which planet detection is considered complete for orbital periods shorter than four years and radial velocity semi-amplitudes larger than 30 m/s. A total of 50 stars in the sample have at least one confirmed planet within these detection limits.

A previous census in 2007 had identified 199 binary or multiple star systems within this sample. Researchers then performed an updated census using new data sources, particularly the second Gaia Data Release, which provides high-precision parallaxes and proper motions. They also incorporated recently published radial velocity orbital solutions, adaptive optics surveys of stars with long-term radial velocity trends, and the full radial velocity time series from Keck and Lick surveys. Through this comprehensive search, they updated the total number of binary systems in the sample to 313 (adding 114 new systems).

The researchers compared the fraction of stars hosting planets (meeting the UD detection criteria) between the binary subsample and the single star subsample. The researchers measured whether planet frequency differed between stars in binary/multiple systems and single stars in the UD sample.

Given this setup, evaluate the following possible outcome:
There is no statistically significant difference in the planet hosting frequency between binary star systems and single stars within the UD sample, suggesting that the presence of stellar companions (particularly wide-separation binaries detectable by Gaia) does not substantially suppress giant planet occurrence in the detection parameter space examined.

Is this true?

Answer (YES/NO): YES